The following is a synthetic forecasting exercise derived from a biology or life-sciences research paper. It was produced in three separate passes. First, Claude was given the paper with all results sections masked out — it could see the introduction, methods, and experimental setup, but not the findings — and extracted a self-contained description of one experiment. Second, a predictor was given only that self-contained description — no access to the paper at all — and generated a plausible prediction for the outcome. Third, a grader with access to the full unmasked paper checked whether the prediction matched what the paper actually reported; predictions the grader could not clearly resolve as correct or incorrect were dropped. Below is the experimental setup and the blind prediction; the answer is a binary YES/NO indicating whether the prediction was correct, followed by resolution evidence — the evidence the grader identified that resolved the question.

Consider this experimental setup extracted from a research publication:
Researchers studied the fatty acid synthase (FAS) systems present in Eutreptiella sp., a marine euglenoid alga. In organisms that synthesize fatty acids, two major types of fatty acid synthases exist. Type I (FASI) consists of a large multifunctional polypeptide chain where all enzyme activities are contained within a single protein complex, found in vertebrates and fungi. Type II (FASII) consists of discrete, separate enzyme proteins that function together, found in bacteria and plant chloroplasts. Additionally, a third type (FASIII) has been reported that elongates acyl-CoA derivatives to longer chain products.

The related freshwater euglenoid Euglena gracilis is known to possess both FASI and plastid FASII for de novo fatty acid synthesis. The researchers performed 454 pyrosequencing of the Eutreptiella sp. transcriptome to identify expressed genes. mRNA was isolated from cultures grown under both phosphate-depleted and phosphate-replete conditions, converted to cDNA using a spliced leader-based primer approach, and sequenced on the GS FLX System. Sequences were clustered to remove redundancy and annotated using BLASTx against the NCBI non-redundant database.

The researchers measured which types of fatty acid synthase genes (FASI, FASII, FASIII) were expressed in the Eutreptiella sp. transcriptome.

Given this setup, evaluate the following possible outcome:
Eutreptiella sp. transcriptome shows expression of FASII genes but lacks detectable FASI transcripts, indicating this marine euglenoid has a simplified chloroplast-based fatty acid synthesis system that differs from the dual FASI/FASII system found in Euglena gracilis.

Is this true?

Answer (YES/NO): NO